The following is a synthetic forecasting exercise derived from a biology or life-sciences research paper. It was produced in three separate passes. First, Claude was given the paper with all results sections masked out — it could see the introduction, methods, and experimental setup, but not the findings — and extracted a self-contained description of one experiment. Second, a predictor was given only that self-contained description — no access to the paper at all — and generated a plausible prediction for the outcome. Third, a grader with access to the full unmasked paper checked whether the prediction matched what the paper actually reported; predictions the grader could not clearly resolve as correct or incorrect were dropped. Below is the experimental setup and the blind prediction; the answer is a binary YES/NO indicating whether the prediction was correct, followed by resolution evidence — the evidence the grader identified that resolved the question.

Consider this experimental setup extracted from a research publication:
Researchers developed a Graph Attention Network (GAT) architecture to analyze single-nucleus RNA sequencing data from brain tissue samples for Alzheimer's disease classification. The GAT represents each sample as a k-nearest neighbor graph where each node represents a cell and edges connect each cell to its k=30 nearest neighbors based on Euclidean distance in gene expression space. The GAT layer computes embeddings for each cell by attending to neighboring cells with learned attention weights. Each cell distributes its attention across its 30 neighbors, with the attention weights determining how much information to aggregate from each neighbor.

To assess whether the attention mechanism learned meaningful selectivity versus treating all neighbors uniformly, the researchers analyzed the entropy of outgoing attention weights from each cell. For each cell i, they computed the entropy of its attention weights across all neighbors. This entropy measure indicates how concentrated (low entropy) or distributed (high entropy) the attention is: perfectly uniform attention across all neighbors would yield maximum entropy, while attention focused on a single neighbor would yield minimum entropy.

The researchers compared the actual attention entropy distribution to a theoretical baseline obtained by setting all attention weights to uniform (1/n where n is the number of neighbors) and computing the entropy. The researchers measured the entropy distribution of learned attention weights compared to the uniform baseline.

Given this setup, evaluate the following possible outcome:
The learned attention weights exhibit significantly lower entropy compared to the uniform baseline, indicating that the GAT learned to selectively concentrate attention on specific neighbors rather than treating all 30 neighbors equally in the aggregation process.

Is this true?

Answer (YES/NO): NO